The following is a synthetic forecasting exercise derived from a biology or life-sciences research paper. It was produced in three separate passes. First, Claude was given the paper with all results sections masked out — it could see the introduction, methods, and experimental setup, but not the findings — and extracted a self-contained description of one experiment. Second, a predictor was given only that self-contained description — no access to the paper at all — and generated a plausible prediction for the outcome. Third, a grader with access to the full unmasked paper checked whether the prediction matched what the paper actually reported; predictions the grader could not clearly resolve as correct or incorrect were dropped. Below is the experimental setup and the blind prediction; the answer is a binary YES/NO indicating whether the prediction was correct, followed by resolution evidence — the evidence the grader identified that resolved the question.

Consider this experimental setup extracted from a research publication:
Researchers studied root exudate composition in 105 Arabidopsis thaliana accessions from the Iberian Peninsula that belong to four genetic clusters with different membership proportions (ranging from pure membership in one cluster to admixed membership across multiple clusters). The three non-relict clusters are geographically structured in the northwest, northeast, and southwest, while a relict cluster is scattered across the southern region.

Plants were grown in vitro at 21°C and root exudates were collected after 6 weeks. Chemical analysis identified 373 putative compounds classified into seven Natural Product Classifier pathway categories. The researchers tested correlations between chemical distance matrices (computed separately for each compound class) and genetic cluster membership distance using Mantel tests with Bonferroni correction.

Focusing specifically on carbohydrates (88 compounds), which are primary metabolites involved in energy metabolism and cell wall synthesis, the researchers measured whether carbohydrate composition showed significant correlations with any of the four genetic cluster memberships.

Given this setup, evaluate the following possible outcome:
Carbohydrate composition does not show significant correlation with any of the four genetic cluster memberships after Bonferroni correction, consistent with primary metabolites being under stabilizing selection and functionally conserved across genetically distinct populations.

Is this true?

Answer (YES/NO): YES